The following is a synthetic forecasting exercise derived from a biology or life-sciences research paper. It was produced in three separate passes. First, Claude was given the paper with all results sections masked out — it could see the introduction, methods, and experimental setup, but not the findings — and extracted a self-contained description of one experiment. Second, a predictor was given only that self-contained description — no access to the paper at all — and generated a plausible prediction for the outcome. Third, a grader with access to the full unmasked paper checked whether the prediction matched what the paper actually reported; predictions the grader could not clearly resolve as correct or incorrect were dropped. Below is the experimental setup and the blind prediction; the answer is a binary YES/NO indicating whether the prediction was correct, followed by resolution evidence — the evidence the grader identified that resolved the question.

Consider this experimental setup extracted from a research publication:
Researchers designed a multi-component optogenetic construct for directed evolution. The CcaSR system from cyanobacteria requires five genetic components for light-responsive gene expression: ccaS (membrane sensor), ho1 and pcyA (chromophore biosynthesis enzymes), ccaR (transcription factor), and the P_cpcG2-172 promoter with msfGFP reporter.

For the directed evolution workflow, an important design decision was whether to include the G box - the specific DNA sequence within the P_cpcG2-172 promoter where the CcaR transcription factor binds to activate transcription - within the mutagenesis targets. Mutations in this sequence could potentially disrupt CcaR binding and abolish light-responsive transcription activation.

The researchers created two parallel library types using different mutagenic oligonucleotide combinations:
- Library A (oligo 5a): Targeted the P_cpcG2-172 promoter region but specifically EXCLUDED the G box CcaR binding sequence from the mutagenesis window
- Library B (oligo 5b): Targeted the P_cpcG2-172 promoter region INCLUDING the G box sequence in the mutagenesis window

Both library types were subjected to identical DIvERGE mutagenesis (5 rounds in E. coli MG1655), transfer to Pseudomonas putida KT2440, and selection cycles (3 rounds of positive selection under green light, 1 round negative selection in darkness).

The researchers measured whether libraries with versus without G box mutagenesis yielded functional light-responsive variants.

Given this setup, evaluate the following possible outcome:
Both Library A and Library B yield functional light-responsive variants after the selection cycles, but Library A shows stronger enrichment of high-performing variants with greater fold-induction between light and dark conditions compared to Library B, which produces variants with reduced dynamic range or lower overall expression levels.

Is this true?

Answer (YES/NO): NO